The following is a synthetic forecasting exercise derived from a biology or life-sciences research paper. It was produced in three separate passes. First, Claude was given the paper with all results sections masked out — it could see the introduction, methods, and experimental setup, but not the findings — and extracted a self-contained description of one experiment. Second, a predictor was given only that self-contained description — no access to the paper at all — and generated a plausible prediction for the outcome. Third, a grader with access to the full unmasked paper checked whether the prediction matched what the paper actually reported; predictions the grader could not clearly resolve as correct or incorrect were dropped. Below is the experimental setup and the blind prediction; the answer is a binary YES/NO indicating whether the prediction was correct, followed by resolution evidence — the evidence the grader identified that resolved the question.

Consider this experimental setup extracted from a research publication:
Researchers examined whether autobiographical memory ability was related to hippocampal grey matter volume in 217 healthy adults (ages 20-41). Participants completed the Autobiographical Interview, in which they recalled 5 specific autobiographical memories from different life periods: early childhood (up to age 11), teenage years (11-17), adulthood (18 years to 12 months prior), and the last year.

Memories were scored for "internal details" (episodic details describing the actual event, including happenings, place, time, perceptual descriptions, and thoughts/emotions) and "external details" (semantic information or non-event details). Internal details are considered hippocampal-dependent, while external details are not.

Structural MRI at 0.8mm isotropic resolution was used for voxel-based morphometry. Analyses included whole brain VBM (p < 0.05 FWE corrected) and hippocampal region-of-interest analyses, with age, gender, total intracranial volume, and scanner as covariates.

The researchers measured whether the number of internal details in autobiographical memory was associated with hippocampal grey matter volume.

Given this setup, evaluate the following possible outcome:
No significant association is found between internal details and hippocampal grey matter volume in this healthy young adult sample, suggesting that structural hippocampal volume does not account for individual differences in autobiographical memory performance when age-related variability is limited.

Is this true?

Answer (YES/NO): YES